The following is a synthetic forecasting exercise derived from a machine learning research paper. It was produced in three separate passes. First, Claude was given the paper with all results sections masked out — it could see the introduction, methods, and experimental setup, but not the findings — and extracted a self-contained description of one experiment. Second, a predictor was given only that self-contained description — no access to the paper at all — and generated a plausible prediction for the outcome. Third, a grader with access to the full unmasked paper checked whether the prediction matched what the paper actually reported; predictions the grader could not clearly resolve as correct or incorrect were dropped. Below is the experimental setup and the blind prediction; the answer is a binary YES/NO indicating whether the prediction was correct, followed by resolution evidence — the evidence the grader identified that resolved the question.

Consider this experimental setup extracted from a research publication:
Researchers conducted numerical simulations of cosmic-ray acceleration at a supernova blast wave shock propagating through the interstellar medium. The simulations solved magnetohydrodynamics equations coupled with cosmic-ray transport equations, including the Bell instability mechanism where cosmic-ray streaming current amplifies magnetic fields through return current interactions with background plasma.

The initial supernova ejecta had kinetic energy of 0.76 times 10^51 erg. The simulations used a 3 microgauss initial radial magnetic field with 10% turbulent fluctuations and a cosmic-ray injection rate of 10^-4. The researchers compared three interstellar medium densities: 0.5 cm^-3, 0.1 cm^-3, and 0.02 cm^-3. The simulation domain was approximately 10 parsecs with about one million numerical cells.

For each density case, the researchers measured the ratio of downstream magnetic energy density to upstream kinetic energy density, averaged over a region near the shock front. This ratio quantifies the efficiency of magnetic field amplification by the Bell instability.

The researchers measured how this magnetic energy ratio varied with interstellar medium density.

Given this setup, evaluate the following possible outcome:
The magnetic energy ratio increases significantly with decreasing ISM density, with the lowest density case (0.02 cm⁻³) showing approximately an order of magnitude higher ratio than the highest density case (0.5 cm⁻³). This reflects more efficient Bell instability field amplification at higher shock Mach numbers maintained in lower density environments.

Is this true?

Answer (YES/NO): NO